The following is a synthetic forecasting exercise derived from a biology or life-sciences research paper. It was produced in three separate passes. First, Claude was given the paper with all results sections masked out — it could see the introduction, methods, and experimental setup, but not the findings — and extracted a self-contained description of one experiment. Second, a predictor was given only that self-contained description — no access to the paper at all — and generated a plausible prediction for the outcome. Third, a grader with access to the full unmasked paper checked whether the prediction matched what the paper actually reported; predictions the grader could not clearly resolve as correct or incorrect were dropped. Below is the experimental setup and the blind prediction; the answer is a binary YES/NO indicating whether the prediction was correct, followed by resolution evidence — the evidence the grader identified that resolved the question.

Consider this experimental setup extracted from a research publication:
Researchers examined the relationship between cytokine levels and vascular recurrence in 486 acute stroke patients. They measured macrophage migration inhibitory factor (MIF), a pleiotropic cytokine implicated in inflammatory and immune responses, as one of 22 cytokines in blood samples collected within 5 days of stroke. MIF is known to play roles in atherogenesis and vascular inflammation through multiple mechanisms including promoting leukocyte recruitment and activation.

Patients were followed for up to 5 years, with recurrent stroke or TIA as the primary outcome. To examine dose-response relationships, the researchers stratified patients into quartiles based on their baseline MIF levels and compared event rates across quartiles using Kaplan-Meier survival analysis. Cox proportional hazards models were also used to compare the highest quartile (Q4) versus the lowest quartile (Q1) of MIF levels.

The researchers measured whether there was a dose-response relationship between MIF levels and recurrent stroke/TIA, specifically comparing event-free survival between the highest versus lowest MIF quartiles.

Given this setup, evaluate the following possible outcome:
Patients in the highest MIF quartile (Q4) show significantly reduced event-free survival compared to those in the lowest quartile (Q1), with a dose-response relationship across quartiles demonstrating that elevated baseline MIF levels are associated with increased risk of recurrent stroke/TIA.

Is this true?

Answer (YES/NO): YES